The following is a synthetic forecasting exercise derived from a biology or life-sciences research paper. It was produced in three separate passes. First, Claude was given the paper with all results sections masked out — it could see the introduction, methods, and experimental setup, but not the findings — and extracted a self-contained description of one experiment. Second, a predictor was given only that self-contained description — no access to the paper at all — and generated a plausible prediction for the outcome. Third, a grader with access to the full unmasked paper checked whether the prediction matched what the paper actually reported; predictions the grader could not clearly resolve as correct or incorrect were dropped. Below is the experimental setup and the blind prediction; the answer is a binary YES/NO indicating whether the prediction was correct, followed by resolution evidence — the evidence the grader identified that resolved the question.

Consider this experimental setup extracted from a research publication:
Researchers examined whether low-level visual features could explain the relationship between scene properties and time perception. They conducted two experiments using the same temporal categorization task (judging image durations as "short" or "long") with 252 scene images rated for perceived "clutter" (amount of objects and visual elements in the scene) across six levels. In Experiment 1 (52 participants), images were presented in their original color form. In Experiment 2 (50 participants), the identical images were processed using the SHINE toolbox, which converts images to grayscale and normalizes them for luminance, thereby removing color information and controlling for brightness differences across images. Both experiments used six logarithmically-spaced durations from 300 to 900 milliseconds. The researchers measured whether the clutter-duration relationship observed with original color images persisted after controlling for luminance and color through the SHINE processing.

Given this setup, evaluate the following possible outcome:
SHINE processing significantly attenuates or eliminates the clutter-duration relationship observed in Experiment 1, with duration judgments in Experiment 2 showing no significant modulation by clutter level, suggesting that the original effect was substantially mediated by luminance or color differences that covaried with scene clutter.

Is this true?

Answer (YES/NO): NO